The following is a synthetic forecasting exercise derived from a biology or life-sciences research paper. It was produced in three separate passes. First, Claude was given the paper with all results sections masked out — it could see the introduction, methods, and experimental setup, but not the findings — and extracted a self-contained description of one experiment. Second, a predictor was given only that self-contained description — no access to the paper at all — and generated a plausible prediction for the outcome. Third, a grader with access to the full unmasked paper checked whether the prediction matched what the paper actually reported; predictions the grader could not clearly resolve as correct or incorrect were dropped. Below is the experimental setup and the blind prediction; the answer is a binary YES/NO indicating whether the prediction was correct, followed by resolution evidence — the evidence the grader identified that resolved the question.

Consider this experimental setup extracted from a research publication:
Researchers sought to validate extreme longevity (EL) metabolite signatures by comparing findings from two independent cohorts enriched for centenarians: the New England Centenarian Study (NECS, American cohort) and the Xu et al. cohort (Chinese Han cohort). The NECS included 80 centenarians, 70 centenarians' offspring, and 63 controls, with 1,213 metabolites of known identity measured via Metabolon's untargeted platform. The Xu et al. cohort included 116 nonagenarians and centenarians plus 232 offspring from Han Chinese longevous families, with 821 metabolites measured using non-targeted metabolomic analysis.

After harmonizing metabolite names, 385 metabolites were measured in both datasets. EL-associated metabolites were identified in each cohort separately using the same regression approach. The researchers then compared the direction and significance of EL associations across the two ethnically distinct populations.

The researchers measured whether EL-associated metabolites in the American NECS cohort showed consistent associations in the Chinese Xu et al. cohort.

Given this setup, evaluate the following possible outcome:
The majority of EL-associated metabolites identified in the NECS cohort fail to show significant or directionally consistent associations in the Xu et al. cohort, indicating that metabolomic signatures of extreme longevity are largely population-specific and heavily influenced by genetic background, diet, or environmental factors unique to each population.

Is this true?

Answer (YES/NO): NO